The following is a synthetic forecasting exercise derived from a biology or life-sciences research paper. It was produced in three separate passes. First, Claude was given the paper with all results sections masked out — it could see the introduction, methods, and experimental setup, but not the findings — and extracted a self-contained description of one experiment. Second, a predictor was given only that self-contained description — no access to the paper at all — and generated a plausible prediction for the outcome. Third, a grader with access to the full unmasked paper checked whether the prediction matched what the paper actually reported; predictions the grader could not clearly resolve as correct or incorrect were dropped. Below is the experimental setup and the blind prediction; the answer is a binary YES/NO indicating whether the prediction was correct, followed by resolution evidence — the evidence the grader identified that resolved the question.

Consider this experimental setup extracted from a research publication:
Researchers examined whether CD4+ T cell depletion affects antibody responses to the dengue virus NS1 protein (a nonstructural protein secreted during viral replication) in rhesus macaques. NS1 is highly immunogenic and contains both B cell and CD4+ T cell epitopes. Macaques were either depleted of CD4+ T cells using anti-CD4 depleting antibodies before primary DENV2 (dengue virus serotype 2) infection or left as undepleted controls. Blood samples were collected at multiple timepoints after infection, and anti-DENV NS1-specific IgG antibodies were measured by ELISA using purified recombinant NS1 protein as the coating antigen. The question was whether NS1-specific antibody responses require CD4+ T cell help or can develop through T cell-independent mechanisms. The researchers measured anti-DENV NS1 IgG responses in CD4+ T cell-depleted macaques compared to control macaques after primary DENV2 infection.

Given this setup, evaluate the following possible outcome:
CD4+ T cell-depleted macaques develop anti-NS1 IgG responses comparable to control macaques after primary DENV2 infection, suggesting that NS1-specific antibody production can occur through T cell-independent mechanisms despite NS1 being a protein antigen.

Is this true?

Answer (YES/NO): NO